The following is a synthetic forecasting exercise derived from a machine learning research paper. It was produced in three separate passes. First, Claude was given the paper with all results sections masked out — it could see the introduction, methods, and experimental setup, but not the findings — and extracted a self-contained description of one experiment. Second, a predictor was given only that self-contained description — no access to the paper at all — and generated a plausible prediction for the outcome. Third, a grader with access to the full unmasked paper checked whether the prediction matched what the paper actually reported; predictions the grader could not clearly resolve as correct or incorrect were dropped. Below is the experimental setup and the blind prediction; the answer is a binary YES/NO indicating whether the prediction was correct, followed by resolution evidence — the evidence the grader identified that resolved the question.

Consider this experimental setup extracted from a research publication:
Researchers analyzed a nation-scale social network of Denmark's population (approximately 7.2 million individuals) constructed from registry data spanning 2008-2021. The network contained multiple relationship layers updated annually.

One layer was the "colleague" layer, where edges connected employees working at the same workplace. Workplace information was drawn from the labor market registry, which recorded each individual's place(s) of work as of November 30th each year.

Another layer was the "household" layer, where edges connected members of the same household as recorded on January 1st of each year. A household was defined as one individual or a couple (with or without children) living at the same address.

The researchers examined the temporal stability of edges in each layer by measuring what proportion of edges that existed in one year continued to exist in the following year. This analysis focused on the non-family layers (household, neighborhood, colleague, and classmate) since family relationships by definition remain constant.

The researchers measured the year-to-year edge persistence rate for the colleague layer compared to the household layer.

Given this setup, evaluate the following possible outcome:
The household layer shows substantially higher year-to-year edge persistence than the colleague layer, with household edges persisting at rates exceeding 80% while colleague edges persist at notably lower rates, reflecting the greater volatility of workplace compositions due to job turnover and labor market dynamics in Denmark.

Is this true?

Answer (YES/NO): YES